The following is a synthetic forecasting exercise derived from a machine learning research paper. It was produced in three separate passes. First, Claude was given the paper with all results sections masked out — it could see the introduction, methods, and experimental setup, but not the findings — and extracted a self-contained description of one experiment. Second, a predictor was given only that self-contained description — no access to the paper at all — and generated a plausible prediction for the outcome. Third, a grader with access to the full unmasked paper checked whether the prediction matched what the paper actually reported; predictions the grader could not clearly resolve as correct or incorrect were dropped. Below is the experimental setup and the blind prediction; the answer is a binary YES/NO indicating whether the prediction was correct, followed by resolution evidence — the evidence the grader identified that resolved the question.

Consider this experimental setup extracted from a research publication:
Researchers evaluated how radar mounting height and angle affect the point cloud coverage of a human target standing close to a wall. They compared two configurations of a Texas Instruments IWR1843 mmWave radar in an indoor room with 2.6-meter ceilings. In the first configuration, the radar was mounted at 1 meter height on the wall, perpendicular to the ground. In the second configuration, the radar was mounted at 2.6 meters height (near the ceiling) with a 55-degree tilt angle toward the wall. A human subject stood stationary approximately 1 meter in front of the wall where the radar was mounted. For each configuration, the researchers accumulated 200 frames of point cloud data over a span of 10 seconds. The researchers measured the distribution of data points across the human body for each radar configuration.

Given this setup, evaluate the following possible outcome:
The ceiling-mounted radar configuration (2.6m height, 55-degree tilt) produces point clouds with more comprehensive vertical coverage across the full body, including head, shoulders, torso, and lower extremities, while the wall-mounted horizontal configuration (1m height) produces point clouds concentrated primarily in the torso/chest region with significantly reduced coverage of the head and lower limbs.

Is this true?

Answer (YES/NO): YES